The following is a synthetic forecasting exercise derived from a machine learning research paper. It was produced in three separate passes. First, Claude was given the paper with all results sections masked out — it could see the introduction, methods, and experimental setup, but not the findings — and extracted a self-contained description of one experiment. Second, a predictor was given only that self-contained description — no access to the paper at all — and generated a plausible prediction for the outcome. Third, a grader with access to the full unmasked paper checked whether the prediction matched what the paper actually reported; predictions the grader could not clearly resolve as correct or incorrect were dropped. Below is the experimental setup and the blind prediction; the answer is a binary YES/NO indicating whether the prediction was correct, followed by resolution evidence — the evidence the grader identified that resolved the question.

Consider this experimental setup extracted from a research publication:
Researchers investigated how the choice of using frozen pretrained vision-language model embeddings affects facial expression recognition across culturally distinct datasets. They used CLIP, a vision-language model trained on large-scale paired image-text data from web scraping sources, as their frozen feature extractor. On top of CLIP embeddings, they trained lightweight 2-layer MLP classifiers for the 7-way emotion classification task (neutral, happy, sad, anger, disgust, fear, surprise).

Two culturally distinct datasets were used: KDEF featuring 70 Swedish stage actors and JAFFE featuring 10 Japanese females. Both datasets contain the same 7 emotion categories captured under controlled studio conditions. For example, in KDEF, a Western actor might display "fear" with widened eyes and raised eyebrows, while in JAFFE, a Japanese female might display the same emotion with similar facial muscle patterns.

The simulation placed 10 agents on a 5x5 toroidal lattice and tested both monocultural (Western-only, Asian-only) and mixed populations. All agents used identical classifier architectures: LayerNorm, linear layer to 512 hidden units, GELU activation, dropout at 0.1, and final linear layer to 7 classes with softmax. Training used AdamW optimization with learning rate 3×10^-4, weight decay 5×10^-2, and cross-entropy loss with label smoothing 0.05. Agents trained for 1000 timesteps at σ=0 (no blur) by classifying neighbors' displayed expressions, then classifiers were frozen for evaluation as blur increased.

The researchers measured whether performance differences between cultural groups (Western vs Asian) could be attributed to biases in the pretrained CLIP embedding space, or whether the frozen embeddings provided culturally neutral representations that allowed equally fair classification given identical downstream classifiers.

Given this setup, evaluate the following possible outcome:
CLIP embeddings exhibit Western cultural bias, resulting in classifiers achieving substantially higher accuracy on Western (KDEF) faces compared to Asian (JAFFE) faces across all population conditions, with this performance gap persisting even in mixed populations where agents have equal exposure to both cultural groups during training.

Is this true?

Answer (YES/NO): YES